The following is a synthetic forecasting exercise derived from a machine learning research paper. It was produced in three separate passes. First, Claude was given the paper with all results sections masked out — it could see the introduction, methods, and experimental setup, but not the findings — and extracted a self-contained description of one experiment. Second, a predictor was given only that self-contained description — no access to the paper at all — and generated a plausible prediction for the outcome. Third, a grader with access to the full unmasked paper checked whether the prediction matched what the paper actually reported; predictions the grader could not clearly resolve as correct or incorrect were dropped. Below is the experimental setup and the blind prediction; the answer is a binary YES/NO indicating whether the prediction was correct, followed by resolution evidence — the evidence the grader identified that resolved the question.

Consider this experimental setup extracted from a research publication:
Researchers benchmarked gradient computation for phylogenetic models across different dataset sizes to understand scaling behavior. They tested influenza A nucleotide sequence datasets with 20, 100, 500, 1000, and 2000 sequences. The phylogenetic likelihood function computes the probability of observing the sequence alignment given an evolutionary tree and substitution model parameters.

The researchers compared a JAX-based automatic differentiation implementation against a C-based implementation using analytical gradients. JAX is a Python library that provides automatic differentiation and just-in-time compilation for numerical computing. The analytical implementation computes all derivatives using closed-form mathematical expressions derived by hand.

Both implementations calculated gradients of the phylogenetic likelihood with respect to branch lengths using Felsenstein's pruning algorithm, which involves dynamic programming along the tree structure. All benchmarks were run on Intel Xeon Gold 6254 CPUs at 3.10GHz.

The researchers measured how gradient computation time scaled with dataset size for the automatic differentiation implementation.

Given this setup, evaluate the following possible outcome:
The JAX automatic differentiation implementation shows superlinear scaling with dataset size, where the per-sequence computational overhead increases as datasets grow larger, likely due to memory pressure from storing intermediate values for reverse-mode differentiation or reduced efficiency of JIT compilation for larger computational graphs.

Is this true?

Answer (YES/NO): YES